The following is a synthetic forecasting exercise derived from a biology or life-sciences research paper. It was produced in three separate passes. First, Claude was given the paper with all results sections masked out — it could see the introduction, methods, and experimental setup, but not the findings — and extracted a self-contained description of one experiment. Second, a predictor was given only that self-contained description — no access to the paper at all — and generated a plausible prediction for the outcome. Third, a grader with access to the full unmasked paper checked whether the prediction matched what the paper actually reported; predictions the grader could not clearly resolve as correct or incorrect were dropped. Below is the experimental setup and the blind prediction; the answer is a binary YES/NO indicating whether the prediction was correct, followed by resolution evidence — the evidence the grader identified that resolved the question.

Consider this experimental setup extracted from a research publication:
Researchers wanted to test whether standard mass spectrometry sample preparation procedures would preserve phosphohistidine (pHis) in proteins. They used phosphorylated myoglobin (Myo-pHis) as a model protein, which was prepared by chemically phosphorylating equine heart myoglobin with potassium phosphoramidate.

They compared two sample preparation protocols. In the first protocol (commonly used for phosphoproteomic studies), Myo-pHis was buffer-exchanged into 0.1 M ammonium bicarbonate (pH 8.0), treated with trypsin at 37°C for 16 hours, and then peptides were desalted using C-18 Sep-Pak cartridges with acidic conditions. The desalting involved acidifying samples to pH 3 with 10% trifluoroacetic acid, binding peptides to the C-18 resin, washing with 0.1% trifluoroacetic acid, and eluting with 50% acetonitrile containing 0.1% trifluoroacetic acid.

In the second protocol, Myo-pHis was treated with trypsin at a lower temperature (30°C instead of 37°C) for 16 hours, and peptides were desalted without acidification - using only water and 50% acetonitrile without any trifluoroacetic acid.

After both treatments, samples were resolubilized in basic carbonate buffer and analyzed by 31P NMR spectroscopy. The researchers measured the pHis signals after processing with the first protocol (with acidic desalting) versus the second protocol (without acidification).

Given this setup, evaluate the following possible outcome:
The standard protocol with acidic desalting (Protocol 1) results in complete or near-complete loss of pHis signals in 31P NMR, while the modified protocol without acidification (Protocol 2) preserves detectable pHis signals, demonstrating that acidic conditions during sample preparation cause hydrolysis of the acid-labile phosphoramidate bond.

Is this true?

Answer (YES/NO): YES